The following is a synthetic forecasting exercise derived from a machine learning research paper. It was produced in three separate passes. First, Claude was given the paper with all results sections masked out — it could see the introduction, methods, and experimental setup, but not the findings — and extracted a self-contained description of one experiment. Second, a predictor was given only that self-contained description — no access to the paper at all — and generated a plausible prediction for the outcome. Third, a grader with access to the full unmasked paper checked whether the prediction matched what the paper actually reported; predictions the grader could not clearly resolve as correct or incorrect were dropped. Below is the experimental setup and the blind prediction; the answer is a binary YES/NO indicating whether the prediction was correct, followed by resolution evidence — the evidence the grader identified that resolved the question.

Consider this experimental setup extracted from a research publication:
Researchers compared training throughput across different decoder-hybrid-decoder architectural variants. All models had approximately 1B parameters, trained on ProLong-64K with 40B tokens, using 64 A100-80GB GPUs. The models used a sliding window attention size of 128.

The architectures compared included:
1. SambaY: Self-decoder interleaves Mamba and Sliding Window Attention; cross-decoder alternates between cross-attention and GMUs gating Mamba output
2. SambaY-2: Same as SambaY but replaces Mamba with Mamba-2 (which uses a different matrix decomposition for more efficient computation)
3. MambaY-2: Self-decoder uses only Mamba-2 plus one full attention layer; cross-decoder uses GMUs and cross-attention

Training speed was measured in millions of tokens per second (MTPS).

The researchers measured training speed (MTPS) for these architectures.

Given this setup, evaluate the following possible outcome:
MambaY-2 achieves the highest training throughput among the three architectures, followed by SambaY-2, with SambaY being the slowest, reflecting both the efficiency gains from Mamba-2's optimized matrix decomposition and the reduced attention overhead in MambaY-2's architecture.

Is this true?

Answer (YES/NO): NO